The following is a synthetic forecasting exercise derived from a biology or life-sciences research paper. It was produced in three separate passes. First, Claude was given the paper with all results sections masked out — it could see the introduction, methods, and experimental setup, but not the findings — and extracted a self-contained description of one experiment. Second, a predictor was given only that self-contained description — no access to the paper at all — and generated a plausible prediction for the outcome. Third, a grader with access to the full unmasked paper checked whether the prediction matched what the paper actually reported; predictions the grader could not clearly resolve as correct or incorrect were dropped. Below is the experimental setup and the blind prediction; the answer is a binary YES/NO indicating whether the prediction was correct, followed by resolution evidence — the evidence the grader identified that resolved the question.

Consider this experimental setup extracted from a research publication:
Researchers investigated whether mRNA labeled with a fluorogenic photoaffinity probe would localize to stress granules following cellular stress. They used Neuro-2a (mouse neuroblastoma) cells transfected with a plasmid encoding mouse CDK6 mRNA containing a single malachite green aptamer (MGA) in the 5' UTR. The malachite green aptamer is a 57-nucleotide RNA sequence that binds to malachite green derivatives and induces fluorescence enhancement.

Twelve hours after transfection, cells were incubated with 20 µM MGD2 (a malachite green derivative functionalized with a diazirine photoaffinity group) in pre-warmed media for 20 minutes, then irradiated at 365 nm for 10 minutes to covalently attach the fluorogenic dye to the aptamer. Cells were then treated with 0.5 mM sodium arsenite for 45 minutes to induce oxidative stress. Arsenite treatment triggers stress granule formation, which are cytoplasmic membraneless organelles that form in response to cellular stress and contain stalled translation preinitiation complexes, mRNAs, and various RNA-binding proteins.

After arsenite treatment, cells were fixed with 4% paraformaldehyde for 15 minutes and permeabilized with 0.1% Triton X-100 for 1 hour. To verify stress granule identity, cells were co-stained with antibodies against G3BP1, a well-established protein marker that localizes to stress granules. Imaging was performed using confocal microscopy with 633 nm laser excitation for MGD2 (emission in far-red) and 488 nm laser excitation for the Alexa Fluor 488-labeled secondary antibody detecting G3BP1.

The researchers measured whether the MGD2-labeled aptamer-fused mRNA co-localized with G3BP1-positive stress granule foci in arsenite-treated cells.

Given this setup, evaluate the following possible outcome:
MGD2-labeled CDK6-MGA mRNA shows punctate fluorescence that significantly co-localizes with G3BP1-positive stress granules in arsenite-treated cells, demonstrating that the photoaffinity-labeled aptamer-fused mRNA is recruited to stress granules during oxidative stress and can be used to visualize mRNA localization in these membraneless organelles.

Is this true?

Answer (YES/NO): YES